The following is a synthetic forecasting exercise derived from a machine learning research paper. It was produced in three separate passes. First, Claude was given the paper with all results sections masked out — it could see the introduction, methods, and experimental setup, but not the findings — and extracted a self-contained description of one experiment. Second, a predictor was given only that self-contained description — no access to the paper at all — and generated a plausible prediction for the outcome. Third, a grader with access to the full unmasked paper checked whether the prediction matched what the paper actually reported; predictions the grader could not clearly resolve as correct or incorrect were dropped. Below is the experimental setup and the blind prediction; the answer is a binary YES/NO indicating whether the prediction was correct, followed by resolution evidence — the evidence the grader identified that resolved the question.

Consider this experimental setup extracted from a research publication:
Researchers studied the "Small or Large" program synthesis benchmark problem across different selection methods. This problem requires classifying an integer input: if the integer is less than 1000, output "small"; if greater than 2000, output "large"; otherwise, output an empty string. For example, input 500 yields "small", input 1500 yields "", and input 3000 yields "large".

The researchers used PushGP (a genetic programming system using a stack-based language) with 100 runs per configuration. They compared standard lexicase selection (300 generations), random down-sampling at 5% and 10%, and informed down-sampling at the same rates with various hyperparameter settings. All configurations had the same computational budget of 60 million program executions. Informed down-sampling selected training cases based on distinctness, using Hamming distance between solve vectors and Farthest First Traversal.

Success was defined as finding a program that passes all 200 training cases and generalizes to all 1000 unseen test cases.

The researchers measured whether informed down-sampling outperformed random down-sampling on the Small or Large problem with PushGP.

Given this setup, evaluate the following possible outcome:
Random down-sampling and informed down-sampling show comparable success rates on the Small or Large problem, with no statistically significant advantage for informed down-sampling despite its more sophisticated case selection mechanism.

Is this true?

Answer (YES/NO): NO